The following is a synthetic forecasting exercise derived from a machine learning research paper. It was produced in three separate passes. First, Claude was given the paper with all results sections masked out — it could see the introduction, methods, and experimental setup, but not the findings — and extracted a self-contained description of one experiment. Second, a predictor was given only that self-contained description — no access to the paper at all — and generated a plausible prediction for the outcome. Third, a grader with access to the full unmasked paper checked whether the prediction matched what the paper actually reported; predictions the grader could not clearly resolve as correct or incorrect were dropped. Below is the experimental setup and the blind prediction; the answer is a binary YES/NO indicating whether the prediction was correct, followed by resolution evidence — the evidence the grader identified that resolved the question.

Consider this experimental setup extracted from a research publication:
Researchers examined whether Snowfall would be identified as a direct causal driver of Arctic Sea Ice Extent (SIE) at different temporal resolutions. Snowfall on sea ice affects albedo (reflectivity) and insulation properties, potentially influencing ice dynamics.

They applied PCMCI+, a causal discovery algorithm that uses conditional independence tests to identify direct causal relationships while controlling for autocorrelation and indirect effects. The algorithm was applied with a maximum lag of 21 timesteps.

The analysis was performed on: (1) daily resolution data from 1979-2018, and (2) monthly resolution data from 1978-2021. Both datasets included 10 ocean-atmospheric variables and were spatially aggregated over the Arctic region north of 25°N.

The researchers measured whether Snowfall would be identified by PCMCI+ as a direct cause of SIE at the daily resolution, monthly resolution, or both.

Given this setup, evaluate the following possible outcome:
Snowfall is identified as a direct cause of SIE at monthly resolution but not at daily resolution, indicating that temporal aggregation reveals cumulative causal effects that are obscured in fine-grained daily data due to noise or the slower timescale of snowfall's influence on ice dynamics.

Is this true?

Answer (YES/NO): NO